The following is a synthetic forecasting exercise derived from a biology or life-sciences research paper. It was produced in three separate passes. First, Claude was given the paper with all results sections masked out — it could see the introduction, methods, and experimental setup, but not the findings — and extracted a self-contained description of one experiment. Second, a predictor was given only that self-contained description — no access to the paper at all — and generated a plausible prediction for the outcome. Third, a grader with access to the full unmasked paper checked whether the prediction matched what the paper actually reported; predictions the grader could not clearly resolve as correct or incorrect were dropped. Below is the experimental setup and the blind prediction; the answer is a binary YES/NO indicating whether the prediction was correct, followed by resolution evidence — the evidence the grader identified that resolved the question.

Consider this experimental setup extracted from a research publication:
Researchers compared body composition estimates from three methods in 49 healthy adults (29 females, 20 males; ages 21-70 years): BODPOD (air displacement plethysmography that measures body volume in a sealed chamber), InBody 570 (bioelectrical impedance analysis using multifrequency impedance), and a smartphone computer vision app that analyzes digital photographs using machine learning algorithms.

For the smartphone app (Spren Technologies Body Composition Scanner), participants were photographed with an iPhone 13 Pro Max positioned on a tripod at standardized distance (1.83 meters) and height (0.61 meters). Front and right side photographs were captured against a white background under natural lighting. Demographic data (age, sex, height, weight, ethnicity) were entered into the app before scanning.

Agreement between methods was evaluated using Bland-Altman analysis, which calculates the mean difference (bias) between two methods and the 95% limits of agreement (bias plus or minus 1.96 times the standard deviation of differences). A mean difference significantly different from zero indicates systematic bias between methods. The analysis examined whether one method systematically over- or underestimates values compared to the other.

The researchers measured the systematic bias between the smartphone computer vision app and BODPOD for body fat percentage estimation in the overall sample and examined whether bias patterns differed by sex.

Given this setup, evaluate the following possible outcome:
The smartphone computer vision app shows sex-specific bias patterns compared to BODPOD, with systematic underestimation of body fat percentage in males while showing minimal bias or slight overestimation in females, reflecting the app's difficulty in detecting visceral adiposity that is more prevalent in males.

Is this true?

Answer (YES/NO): NO